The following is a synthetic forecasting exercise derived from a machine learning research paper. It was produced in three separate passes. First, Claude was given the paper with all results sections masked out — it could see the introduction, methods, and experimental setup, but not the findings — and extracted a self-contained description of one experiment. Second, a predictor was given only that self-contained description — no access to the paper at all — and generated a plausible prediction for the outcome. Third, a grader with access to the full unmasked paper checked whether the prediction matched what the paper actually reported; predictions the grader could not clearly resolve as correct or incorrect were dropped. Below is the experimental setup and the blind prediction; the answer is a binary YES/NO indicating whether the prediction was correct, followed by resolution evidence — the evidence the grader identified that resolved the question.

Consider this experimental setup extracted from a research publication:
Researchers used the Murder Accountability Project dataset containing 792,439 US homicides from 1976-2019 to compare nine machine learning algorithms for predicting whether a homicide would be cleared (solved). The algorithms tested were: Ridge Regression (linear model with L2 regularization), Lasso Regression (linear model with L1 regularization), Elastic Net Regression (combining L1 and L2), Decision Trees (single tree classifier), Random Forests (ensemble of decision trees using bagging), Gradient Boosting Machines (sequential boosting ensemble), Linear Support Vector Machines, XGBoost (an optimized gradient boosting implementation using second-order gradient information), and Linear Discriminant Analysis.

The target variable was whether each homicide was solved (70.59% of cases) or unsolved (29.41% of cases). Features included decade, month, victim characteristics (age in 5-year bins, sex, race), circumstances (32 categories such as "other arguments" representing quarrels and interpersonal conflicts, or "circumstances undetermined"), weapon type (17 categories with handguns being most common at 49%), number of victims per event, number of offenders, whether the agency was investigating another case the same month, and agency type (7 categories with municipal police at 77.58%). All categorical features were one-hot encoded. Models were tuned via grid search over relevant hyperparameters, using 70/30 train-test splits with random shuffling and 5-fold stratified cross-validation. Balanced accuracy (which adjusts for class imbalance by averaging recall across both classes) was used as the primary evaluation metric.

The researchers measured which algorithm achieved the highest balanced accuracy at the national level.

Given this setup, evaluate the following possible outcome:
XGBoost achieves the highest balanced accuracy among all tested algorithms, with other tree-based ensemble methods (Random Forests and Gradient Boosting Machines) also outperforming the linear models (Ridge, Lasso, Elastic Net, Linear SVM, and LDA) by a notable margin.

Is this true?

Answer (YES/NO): NO